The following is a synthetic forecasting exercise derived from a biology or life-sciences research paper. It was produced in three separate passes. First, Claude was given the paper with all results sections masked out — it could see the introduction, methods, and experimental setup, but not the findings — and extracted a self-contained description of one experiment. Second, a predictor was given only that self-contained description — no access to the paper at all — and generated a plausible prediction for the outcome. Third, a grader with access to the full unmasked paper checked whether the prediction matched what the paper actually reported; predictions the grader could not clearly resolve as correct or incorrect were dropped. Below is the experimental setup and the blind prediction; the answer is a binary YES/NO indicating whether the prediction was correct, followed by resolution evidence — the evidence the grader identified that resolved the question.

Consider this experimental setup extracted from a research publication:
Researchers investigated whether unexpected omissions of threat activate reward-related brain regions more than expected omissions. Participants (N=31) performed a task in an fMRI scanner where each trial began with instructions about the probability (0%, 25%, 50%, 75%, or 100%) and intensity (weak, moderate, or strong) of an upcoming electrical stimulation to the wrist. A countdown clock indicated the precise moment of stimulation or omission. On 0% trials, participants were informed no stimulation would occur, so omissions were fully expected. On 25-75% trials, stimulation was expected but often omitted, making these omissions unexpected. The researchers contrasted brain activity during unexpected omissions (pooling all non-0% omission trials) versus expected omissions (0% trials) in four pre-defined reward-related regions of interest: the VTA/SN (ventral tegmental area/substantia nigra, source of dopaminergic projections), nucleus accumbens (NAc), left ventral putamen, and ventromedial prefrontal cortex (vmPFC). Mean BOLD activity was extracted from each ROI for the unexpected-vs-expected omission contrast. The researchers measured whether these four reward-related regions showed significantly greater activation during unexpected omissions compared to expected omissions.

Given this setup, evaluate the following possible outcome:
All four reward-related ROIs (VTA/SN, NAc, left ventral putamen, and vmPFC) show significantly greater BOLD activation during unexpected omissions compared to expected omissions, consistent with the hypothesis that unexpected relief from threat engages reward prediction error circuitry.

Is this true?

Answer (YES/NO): NO